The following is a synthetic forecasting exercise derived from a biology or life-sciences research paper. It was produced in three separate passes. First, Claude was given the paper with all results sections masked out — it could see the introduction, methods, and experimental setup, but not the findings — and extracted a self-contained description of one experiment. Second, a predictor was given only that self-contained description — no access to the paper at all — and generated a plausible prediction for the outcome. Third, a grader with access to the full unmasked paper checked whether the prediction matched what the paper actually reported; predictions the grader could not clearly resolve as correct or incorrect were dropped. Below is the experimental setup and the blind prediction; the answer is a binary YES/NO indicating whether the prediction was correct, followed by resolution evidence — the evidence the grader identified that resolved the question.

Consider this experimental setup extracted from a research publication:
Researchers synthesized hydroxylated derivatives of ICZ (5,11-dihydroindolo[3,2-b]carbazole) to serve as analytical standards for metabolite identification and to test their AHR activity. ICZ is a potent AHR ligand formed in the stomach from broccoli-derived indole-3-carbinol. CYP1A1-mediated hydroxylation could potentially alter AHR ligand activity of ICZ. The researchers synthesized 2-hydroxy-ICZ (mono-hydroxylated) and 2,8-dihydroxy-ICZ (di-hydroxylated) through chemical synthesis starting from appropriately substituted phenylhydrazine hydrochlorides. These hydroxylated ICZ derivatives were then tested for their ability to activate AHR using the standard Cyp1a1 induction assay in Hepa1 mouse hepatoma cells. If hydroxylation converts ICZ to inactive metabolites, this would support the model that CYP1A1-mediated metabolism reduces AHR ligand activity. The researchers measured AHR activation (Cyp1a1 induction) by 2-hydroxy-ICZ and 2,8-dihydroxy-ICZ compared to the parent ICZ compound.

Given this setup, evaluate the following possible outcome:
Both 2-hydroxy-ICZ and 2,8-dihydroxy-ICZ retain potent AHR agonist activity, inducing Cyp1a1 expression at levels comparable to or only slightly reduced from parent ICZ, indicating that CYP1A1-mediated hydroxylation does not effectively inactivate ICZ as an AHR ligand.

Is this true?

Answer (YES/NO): NO